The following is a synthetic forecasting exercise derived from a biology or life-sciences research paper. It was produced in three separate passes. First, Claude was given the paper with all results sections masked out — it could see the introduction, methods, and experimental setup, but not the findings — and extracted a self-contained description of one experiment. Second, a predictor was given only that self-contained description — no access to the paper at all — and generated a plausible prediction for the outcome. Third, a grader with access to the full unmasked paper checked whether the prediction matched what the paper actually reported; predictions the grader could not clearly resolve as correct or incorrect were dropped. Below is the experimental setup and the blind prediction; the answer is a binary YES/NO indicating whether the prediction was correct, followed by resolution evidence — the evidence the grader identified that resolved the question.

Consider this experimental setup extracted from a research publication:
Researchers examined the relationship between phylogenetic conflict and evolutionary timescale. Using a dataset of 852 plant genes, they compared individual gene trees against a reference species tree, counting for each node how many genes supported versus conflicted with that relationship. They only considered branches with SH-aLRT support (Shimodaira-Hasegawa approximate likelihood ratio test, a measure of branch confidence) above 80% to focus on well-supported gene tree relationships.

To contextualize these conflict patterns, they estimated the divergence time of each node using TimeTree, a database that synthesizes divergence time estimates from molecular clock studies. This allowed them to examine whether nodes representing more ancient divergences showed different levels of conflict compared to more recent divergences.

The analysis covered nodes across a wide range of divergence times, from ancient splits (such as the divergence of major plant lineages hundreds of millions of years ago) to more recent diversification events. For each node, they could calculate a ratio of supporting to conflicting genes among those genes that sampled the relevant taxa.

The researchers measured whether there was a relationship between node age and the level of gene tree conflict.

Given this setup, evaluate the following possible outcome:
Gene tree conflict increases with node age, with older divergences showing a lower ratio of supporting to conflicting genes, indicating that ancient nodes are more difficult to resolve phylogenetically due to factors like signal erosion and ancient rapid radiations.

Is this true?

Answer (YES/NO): YES